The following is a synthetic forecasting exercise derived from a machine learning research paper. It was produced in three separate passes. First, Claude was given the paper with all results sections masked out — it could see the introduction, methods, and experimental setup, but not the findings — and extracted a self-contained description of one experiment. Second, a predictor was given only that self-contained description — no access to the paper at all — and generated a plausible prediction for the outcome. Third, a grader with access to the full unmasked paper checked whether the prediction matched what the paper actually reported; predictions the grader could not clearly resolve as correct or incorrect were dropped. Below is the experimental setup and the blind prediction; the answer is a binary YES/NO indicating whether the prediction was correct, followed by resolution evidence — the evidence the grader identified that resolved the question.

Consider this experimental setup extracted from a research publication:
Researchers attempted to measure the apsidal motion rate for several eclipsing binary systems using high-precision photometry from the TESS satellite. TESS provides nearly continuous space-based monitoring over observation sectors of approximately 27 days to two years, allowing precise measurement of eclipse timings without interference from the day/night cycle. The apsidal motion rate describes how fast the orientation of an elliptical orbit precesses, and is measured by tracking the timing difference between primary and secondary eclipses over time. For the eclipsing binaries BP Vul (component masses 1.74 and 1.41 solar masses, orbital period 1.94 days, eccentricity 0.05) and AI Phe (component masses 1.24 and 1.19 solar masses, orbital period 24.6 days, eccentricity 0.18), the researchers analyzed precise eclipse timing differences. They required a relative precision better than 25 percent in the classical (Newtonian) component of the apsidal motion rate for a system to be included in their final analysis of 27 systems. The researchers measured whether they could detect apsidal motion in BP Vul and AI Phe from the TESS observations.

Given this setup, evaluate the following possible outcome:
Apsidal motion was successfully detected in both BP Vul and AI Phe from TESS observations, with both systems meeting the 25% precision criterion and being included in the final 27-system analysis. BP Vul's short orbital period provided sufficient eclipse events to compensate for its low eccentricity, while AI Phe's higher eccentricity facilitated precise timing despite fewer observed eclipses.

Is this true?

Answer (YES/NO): NO